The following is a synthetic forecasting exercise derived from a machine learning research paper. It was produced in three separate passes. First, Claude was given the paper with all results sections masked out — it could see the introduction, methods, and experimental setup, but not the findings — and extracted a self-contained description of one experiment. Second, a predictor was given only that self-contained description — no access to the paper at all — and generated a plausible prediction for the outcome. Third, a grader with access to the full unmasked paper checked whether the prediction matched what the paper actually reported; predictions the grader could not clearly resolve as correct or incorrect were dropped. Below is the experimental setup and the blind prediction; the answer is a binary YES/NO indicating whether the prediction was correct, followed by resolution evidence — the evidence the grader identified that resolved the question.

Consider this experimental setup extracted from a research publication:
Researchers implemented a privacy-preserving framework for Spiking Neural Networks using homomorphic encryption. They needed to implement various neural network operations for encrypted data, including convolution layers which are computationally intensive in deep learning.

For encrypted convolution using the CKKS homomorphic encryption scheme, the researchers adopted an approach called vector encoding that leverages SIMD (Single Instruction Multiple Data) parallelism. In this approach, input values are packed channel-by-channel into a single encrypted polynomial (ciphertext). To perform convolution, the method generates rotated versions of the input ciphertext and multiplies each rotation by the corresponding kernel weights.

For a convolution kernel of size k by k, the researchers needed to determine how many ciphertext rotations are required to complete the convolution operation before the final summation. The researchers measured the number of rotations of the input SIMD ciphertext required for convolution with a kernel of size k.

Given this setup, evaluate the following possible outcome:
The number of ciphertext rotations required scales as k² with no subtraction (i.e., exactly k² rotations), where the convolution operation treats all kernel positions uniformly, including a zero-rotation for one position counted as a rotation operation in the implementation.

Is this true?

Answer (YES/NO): NO